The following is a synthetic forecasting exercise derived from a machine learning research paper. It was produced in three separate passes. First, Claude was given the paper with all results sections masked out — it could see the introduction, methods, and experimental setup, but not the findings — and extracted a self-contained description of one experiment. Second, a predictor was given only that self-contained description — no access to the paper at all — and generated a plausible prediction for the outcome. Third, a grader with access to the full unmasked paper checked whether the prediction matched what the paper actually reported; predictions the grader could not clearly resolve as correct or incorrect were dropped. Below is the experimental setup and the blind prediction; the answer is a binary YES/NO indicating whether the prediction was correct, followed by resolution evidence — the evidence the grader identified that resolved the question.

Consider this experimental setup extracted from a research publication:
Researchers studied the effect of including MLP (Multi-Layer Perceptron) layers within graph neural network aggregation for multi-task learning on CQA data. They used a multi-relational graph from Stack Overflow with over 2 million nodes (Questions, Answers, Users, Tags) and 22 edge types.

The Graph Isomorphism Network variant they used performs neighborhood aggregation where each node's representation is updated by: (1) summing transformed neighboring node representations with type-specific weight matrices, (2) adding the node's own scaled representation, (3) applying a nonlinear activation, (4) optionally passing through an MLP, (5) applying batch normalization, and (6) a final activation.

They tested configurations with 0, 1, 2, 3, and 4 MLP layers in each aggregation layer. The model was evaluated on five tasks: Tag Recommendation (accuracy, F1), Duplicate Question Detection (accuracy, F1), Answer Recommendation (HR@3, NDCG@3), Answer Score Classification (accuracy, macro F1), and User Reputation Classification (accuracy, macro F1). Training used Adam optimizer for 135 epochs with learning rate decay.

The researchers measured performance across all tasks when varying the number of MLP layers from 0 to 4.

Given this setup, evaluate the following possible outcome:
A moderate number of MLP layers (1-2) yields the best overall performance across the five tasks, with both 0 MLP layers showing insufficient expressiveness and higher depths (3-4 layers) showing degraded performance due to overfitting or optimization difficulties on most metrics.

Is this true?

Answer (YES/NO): NO